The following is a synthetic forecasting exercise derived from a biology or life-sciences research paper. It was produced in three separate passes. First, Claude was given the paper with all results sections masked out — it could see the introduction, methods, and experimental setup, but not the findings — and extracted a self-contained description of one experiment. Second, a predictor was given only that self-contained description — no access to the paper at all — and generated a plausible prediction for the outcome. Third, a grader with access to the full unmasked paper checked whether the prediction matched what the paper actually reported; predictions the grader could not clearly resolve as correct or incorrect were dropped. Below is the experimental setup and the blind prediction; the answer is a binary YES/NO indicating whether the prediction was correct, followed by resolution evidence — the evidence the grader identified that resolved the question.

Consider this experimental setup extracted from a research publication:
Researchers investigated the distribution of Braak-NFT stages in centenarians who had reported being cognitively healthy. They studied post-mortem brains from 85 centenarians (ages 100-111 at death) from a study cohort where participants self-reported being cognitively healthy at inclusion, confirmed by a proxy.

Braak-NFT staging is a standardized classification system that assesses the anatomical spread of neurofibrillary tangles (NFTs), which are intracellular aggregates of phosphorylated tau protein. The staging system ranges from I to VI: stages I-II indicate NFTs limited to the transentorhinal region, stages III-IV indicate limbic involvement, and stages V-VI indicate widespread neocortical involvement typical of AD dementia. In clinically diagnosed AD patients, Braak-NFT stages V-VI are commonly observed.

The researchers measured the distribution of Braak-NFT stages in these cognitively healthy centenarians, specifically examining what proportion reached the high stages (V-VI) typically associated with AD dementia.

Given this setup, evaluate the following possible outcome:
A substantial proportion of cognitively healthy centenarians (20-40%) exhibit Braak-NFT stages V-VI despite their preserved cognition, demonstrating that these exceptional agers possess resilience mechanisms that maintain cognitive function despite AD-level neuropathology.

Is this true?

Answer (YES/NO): NO